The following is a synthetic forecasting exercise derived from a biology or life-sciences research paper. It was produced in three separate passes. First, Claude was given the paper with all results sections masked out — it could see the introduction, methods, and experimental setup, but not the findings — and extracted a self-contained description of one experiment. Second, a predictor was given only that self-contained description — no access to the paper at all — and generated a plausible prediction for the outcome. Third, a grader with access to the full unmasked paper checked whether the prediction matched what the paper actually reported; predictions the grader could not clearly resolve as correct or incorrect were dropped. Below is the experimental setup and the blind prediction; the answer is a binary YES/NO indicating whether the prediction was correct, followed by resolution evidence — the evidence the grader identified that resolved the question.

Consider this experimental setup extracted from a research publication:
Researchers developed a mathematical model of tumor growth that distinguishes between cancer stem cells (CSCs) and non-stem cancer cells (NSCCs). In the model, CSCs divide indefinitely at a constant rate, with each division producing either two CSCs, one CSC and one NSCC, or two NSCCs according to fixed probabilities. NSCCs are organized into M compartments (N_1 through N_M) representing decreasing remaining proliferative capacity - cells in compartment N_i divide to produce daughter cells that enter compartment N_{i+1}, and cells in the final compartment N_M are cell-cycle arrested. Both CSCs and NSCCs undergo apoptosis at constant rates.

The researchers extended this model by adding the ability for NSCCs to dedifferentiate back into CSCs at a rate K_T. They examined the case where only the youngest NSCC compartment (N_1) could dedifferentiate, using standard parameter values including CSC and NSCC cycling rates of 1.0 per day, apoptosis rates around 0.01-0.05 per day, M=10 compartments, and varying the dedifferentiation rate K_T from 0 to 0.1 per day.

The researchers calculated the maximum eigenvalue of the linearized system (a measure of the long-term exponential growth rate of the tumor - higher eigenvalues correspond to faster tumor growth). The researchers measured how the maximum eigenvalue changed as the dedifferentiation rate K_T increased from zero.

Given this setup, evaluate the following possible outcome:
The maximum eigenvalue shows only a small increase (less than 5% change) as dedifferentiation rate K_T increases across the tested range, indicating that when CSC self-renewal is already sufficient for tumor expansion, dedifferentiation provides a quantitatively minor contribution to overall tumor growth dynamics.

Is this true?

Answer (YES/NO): NO